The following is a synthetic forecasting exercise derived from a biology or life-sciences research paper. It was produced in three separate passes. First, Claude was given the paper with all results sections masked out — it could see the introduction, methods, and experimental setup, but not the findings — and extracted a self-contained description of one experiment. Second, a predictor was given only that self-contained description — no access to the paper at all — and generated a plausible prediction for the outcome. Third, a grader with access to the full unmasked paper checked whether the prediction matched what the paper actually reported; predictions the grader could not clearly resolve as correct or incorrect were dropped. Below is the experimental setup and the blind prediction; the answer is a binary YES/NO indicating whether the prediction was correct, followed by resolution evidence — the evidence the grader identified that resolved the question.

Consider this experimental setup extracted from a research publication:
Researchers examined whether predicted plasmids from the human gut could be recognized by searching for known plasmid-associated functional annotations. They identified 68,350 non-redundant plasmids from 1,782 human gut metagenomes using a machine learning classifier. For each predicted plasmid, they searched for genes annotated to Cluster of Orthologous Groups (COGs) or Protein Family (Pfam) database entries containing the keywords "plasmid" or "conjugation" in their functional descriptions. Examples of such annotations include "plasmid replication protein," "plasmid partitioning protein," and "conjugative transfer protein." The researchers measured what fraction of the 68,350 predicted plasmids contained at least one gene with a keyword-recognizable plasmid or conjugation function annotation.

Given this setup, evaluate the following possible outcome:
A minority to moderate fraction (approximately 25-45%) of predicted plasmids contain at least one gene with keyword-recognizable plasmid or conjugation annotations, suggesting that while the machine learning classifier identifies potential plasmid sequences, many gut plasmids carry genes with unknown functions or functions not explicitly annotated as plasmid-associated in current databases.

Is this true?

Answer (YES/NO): YES